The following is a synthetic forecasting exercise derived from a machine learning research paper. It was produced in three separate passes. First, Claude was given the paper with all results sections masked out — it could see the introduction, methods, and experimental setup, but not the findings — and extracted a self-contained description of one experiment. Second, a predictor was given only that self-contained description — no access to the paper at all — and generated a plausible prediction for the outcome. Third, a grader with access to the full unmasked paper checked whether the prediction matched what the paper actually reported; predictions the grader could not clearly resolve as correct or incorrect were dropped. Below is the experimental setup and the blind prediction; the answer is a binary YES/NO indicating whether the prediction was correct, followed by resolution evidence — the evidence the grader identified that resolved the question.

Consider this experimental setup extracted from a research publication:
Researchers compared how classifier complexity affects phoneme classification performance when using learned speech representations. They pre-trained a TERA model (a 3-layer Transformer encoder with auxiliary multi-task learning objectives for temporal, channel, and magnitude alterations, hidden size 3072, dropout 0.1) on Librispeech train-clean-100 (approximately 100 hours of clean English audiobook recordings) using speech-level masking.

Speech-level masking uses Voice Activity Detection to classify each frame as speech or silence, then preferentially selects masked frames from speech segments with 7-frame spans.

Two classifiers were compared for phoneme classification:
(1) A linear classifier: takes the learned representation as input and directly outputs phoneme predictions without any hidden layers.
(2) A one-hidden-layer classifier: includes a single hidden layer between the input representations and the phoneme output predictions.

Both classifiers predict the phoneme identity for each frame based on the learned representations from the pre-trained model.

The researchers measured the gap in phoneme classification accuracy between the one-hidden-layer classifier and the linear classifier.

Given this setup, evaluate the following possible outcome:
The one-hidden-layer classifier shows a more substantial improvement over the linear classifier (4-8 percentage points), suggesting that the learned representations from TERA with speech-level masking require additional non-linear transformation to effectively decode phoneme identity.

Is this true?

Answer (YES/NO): NO